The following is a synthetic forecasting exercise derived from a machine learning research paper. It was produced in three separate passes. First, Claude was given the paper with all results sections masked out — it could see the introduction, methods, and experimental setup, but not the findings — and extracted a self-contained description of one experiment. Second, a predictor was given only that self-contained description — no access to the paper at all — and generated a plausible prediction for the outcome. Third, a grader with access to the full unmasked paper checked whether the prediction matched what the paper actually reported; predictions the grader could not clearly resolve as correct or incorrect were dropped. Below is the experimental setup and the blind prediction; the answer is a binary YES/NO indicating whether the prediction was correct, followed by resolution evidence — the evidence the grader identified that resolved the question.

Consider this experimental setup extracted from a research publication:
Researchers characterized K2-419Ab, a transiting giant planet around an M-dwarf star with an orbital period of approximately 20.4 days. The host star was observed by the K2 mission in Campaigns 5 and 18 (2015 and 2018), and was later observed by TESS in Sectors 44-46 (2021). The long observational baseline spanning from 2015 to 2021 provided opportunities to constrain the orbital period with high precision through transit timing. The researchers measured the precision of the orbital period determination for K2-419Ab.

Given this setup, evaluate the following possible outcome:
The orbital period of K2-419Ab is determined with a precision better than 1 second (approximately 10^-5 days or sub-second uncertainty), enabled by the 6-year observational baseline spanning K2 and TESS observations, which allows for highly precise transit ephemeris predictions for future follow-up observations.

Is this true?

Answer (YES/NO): YES